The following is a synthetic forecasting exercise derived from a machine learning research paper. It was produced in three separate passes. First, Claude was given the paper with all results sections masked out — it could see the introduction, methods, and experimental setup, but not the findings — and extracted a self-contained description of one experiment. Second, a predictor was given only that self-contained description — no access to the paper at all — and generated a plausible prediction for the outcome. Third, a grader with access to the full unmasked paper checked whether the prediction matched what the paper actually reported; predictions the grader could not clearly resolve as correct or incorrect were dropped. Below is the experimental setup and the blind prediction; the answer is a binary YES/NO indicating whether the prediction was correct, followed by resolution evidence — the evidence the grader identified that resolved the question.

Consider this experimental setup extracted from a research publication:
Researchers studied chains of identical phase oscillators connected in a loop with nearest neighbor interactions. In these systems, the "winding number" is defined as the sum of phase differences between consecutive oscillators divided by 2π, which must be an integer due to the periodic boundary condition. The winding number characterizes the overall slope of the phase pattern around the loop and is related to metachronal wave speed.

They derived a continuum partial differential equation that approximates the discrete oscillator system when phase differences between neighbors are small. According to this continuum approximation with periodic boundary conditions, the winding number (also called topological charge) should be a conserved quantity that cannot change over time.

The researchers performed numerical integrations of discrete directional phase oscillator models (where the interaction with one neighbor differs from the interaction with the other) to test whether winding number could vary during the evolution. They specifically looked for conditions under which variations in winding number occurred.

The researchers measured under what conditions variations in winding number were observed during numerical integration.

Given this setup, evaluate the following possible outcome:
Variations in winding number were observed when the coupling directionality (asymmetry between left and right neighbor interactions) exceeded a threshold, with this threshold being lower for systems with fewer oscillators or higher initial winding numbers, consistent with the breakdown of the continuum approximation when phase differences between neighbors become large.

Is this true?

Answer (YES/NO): NO